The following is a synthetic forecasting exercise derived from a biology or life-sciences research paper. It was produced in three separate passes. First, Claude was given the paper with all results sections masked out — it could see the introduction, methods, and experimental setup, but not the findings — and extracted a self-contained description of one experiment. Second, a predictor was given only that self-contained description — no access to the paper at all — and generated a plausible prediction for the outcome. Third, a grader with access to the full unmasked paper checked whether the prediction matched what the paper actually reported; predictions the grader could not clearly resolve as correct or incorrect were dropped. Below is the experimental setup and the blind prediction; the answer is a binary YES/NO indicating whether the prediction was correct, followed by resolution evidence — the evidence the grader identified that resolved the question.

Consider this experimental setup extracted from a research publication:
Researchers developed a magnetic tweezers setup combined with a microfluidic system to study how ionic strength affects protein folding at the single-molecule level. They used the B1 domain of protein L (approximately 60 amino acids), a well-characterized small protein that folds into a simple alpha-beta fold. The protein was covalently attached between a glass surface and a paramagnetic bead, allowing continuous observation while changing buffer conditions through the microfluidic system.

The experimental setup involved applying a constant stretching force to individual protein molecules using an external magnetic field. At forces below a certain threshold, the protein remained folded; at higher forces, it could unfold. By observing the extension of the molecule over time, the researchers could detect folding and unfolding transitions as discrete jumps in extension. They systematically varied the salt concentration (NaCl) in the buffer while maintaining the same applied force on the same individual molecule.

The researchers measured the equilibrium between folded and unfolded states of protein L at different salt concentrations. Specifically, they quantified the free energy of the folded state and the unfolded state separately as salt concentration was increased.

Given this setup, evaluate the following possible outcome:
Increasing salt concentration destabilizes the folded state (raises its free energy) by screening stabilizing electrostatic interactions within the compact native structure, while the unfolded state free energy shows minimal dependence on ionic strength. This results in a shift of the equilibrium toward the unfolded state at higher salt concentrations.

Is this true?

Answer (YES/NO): NO